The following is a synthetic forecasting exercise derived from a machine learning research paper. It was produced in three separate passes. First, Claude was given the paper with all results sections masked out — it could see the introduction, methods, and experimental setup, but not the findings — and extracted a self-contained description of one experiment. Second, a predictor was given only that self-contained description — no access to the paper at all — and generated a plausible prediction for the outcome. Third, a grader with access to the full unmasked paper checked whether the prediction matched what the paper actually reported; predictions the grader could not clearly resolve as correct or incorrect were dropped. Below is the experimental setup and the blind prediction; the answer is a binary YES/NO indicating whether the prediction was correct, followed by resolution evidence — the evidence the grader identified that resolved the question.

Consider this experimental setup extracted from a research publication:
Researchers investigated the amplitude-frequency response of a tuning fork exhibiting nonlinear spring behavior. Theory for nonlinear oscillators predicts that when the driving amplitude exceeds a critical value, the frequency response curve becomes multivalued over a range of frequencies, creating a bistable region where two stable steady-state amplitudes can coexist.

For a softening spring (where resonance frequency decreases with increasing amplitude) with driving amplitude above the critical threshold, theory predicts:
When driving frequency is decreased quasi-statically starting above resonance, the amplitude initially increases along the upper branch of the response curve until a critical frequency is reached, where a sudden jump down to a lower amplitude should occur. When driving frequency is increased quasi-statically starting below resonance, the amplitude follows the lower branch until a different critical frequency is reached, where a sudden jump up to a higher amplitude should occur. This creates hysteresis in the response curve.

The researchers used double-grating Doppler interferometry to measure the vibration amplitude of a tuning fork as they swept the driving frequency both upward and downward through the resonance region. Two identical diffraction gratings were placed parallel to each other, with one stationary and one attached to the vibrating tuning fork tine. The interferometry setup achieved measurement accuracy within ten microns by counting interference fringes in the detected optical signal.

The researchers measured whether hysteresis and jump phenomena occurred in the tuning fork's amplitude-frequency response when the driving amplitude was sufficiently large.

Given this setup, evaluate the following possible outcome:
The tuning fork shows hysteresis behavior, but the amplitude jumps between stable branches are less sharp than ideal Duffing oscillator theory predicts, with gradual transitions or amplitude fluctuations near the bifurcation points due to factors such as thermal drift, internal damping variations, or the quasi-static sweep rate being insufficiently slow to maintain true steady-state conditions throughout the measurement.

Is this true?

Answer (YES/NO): NO